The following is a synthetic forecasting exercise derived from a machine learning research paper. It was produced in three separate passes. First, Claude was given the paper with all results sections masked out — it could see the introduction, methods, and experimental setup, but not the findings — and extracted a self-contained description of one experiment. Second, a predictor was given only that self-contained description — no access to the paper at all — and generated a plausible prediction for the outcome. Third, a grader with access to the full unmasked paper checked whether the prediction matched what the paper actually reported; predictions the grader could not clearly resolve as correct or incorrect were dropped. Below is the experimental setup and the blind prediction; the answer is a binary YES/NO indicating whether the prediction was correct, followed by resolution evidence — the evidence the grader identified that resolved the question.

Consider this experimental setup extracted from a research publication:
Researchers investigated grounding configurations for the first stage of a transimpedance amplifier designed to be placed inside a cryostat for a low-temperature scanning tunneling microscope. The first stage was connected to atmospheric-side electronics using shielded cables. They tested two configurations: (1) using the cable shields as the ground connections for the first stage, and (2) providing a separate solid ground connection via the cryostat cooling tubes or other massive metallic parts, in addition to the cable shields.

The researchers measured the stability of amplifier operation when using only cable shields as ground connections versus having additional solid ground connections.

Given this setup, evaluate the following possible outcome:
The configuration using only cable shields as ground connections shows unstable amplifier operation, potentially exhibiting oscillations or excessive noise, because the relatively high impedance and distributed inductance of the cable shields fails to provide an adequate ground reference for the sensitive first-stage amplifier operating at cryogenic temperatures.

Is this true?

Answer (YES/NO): YES